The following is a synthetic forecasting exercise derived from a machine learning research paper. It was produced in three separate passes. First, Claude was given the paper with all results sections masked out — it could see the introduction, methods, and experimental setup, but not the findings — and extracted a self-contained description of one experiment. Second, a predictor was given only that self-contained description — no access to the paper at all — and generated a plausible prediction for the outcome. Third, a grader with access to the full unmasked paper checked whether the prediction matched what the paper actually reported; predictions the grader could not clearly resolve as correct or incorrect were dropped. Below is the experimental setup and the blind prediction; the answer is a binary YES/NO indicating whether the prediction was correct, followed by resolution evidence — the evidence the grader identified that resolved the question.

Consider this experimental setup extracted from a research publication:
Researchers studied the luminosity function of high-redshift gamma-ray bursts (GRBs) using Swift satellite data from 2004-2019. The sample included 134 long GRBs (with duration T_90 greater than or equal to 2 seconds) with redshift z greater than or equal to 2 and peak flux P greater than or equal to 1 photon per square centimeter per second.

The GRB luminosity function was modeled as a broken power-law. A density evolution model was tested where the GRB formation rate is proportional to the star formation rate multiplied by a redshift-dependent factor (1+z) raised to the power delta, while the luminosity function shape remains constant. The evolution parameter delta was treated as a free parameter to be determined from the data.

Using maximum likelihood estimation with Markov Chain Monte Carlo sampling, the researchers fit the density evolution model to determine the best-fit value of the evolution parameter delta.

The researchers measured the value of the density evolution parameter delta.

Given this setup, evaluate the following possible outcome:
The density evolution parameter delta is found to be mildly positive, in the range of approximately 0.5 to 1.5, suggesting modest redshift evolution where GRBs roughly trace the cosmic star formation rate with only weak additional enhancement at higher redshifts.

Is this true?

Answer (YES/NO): NO